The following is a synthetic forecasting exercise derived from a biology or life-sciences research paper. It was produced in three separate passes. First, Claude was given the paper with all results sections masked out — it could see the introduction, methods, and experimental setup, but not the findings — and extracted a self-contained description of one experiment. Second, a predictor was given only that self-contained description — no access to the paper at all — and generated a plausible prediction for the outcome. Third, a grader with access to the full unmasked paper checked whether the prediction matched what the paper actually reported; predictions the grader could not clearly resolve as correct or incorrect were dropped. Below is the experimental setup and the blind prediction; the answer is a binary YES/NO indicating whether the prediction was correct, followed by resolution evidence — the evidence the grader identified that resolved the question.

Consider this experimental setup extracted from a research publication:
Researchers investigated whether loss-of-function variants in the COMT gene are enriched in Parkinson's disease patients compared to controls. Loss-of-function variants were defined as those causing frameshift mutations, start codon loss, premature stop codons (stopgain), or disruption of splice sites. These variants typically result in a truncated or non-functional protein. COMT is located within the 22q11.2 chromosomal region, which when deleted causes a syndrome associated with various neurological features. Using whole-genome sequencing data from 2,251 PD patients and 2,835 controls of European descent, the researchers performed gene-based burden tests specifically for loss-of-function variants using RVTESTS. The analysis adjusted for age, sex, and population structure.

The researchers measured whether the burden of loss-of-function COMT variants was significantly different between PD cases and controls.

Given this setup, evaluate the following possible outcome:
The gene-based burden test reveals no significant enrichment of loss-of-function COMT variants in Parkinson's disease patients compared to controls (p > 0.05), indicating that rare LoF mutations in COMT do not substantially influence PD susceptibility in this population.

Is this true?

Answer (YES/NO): NO